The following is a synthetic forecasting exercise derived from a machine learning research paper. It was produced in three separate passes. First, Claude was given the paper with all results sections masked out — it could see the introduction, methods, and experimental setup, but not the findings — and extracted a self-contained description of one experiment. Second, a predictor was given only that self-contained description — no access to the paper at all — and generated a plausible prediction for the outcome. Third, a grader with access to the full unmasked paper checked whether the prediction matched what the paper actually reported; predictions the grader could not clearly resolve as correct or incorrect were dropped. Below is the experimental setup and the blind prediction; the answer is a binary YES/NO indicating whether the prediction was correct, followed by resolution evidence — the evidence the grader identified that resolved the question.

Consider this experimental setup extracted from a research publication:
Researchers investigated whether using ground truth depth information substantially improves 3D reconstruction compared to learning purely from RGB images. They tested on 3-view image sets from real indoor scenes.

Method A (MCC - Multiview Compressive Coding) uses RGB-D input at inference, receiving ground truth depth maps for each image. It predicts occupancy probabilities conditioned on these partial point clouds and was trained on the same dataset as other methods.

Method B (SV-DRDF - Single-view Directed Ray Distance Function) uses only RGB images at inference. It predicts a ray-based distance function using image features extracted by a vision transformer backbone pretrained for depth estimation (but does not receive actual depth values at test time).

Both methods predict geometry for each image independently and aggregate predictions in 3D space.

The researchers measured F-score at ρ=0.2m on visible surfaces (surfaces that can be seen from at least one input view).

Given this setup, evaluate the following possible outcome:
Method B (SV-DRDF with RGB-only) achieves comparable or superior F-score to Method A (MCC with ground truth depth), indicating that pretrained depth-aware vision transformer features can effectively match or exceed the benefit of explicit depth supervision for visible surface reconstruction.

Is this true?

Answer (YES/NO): YES